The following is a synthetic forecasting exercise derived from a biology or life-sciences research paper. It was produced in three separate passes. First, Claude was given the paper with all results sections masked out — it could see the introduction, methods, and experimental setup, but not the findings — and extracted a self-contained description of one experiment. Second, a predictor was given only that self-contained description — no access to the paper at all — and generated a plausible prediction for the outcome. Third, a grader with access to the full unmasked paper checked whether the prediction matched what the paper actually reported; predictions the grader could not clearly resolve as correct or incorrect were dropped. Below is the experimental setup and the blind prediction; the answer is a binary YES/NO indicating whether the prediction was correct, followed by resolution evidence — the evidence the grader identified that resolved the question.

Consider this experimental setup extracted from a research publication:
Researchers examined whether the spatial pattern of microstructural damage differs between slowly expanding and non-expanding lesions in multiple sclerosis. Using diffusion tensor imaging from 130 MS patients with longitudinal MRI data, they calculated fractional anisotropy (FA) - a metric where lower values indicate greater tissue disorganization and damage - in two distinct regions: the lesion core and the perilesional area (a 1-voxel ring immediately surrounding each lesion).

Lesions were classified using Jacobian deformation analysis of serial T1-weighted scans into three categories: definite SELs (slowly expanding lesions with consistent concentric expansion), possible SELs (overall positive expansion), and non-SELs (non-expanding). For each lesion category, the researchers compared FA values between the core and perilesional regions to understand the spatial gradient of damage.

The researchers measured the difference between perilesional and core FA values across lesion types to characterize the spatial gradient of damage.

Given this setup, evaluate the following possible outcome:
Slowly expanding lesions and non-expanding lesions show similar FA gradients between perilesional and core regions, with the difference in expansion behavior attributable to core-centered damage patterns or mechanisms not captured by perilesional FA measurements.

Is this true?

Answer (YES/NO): NO